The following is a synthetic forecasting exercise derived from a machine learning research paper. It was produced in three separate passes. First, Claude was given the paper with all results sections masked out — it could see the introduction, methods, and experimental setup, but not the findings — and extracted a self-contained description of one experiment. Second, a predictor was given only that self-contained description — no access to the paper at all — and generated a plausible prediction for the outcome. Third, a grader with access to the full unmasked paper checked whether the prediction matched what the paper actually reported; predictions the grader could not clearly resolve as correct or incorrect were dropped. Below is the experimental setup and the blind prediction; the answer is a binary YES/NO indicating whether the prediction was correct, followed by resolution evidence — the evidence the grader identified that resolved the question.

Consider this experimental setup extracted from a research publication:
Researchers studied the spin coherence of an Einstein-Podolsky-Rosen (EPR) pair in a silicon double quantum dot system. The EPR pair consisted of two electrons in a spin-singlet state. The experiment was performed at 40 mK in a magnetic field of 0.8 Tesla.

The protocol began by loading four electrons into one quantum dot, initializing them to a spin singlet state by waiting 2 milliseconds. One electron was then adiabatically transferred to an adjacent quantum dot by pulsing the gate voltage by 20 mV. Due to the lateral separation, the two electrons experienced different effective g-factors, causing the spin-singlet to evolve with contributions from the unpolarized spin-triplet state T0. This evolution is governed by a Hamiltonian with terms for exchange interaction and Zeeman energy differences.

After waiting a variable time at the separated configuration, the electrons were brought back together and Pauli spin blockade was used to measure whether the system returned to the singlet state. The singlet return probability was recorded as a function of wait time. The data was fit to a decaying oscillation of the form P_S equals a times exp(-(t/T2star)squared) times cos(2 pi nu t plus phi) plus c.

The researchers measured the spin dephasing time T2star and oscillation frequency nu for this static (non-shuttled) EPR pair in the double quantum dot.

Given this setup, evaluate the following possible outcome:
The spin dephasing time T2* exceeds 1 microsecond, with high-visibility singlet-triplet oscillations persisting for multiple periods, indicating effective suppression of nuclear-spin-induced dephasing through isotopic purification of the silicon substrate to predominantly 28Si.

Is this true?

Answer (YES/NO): NO